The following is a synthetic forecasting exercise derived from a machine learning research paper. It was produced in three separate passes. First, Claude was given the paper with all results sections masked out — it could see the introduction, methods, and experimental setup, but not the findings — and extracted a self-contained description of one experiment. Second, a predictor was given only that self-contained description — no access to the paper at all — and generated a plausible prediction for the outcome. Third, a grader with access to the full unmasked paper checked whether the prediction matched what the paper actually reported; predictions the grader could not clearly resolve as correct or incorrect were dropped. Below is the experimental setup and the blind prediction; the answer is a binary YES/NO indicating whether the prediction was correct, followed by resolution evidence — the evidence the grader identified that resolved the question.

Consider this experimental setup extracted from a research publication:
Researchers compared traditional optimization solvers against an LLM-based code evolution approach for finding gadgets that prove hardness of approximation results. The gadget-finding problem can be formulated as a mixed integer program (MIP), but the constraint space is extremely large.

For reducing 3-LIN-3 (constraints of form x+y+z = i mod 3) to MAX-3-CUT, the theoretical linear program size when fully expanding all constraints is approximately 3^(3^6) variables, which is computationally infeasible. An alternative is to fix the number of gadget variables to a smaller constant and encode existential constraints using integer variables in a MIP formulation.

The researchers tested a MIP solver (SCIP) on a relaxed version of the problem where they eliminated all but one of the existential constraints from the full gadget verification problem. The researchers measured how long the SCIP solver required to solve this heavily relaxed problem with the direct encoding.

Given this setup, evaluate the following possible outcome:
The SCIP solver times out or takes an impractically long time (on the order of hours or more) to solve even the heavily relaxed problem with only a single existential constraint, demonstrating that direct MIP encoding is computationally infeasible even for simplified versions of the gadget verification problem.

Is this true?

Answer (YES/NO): YES